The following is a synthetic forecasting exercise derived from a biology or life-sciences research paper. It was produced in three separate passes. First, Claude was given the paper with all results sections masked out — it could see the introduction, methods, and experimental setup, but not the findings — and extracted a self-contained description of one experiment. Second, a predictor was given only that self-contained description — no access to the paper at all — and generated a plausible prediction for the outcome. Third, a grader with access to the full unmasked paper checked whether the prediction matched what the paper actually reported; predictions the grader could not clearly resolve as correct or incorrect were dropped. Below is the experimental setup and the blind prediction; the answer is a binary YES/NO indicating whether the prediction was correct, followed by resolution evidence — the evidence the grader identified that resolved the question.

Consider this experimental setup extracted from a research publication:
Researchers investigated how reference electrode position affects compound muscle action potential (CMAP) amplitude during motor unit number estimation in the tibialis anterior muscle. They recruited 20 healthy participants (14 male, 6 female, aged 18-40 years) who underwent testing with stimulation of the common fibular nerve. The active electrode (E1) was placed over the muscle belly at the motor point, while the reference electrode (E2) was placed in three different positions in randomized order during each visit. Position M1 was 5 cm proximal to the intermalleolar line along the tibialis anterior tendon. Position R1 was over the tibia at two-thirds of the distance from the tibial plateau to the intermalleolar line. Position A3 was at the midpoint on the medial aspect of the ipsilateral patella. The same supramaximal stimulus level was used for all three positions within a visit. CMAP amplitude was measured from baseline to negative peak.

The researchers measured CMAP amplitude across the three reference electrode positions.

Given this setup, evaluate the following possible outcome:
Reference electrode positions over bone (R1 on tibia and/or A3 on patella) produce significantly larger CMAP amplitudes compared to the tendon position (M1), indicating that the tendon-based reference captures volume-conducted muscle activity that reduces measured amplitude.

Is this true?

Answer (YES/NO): NO